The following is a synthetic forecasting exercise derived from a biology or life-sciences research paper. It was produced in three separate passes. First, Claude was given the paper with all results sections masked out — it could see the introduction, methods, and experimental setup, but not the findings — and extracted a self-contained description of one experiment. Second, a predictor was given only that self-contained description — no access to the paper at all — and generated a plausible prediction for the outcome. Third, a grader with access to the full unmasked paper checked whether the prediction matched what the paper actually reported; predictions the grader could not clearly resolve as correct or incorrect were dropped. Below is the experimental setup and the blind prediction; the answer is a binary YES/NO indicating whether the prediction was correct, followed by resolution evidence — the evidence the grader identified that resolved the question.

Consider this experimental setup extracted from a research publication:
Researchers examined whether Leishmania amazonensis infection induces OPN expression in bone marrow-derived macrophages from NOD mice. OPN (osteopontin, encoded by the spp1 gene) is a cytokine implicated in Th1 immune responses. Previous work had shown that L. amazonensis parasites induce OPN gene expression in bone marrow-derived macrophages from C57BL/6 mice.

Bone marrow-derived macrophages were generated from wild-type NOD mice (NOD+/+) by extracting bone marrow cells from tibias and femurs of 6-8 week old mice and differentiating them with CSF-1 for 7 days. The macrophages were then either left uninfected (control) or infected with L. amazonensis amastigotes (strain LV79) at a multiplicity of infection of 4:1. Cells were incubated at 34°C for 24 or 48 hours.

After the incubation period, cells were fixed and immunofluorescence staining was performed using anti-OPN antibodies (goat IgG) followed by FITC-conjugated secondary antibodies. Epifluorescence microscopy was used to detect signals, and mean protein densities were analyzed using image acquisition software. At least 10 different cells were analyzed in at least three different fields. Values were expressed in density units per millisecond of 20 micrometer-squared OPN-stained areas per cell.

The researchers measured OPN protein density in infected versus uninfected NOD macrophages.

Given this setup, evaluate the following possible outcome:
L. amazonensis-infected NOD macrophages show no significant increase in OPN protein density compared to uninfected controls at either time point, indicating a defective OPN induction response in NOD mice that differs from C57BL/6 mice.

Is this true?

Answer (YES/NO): NO